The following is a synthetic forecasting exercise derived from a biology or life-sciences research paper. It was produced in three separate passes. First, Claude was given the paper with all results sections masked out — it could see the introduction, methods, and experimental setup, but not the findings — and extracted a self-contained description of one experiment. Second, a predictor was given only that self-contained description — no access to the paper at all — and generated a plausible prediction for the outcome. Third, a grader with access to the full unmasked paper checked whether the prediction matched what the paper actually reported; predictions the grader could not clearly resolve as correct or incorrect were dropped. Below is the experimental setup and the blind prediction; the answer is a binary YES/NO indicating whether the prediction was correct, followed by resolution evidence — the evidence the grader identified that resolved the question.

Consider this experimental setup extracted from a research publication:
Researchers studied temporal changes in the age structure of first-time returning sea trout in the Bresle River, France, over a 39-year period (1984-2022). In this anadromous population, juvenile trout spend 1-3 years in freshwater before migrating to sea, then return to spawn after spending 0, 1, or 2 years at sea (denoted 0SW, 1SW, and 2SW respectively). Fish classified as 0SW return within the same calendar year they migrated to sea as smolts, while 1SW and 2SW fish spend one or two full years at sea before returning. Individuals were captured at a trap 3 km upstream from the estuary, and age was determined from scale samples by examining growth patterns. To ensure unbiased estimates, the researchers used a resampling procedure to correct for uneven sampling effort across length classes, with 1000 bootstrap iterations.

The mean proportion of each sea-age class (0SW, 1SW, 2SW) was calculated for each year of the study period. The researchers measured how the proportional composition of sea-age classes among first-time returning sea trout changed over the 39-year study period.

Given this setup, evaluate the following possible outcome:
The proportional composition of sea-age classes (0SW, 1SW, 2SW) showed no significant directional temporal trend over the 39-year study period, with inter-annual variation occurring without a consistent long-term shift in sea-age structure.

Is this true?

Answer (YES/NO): NO